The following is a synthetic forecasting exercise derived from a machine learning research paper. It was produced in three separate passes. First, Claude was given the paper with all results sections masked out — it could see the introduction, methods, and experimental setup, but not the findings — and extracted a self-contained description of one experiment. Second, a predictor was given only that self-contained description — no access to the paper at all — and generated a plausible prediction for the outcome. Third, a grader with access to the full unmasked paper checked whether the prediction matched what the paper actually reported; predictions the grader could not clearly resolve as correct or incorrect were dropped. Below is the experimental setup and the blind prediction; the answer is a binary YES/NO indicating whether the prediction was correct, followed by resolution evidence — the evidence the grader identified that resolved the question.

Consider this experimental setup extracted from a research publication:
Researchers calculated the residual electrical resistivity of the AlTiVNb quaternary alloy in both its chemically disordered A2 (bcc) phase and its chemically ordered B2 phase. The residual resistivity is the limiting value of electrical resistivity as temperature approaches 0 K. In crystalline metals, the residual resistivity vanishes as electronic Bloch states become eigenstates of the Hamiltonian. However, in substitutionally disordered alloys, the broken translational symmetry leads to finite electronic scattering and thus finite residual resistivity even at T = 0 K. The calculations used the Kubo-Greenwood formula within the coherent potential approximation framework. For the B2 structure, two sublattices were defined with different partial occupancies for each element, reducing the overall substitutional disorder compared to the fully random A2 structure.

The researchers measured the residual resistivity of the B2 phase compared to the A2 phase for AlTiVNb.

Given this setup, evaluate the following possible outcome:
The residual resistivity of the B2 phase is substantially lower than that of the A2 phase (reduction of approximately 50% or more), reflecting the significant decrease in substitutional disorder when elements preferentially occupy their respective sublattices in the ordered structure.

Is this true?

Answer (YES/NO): NO